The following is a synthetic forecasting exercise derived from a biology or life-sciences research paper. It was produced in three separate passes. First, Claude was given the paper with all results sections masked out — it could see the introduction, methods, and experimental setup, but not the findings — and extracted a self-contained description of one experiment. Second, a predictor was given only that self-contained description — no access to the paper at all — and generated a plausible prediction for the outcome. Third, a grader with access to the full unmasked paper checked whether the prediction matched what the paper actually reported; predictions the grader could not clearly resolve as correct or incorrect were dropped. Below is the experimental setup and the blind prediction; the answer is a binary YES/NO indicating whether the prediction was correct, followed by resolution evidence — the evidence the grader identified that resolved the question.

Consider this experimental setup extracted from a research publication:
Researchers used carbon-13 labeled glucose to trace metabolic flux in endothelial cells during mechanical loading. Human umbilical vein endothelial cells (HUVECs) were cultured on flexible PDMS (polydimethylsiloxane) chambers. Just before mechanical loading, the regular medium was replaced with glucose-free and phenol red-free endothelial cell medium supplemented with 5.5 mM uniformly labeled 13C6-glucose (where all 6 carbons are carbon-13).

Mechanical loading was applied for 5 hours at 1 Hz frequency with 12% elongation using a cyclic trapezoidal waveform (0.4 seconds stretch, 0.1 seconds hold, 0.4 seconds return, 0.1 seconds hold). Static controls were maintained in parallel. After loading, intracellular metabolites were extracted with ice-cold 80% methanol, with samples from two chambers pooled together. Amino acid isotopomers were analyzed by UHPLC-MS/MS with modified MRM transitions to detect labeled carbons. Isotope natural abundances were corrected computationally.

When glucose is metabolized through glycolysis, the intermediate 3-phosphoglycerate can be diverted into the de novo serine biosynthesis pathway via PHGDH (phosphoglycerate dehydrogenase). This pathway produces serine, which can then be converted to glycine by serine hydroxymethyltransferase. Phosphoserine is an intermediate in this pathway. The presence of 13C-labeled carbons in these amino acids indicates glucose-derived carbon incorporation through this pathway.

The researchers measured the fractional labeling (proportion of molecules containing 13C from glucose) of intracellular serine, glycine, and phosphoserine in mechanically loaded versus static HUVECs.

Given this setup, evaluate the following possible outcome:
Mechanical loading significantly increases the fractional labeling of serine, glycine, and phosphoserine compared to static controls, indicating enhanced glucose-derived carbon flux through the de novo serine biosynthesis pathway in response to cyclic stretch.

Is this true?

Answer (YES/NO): NO